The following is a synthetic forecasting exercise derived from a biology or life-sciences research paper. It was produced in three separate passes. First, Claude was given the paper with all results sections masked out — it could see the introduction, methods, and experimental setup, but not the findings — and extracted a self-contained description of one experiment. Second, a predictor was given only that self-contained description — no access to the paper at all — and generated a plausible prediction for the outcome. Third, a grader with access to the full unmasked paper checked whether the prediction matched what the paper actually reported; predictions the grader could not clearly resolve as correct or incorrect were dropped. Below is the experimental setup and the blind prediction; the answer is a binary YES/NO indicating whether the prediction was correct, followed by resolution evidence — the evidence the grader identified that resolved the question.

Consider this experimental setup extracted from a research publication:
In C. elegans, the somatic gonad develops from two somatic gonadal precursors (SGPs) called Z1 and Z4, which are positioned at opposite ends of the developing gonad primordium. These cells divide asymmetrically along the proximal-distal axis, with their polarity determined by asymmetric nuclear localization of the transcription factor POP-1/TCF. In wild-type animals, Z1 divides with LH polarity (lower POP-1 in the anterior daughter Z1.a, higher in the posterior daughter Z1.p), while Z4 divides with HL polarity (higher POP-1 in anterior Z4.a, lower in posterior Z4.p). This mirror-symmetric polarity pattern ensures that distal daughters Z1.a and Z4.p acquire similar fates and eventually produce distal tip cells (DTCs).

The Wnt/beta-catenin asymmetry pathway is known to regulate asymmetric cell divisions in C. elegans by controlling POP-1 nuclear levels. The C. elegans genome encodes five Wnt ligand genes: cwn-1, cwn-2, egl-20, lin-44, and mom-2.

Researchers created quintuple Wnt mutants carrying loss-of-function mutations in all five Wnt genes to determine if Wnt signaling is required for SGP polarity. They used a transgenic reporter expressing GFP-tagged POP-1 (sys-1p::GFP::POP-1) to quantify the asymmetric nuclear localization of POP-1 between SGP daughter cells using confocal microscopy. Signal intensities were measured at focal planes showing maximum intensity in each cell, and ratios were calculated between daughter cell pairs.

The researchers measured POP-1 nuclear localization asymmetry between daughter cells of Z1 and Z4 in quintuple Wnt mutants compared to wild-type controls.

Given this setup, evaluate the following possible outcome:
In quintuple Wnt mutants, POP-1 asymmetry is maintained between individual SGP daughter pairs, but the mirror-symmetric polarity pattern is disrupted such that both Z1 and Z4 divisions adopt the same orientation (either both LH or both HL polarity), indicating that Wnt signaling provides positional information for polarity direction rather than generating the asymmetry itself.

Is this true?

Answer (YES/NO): NO